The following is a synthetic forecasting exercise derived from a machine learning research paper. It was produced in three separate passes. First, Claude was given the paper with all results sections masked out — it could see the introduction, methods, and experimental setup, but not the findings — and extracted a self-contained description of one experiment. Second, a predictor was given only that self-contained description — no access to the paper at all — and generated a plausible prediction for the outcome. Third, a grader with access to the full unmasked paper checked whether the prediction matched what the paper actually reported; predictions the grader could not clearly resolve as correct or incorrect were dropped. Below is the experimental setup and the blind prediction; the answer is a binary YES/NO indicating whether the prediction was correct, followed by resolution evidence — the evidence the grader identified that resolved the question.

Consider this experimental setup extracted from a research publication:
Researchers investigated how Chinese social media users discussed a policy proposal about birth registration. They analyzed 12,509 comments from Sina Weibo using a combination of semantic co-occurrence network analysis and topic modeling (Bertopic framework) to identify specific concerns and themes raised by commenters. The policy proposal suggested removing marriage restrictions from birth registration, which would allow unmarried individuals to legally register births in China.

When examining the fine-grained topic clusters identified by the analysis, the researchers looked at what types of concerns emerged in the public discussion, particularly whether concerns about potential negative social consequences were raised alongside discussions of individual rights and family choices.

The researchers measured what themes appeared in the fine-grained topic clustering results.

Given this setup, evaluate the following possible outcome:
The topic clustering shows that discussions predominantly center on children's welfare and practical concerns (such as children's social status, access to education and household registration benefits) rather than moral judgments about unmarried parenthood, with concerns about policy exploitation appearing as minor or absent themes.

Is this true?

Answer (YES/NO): NO